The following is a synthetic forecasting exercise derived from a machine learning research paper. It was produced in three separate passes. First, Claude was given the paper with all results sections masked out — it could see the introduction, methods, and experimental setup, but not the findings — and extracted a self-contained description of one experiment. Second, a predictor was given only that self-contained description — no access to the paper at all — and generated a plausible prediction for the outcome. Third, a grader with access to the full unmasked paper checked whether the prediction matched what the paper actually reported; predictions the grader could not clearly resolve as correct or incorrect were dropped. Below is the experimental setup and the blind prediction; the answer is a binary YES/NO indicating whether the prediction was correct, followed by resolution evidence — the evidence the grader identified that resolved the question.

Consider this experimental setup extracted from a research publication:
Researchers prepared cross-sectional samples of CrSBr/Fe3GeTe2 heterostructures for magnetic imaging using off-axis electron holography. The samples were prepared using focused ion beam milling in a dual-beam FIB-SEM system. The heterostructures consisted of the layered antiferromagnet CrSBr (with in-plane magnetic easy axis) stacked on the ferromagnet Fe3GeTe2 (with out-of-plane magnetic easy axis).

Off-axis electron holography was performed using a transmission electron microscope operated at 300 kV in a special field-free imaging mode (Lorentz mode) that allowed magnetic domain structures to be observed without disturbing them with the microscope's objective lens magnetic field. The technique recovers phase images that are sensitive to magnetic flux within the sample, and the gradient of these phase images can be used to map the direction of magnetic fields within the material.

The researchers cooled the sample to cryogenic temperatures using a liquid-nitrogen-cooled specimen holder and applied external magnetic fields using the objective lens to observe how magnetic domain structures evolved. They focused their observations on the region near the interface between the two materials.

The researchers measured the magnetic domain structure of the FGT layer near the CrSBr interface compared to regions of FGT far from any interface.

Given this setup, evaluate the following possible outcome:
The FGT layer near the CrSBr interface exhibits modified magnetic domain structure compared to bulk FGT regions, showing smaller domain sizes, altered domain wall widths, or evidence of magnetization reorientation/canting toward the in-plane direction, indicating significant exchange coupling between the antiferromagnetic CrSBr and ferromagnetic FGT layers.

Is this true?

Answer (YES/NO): YES